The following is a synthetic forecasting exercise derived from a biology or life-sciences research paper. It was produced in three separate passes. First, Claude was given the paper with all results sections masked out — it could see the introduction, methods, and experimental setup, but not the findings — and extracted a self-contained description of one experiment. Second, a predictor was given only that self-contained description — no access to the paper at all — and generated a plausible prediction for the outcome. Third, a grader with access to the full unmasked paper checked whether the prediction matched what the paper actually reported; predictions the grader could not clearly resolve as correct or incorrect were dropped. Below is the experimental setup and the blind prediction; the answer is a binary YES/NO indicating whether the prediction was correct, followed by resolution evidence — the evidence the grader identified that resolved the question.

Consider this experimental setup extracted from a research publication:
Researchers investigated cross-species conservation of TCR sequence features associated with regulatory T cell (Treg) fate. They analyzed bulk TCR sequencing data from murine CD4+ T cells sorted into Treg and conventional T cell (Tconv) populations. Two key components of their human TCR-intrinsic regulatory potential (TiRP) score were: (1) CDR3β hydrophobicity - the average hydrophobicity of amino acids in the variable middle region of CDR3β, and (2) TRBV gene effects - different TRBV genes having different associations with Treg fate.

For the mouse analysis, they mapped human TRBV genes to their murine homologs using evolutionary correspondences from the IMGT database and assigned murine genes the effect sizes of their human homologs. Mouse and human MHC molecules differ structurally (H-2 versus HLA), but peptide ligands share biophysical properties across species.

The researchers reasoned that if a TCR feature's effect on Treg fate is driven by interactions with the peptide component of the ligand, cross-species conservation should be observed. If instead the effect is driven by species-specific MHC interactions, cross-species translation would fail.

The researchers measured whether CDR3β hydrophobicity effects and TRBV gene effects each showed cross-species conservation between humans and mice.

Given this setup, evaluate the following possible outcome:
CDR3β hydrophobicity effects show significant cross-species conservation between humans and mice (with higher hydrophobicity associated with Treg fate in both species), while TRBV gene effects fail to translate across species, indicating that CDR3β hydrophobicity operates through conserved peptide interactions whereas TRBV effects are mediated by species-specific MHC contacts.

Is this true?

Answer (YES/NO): YES